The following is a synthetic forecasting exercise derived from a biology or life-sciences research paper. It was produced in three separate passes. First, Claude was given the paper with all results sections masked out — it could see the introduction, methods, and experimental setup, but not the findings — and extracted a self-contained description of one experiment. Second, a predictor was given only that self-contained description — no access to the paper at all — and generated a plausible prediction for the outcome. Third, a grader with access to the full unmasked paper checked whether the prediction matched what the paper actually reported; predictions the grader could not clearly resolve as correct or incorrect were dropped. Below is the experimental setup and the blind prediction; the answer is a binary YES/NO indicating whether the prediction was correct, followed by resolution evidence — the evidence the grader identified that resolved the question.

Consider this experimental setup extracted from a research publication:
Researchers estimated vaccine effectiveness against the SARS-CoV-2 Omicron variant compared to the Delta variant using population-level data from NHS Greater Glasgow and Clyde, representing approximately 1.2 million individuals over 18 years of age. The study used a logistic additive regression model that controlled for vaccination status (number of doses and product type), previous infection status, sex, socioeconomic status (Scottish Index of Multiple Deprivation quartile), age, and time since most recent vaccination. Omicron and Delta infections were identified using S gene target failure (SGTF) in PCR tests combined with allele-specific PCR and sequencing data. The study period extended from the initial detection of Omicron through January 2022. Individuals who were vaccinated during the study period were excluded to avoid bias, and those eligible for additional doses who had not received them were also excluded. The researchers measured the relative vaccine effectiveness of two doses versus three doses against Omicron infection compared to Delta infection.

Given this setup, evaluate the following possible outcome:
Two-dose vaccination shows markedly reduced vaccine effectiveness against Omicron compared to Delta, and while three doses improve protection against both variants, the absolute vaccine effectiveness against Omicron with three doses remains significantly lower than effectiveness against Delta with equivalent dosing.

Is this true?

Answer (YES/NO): NO